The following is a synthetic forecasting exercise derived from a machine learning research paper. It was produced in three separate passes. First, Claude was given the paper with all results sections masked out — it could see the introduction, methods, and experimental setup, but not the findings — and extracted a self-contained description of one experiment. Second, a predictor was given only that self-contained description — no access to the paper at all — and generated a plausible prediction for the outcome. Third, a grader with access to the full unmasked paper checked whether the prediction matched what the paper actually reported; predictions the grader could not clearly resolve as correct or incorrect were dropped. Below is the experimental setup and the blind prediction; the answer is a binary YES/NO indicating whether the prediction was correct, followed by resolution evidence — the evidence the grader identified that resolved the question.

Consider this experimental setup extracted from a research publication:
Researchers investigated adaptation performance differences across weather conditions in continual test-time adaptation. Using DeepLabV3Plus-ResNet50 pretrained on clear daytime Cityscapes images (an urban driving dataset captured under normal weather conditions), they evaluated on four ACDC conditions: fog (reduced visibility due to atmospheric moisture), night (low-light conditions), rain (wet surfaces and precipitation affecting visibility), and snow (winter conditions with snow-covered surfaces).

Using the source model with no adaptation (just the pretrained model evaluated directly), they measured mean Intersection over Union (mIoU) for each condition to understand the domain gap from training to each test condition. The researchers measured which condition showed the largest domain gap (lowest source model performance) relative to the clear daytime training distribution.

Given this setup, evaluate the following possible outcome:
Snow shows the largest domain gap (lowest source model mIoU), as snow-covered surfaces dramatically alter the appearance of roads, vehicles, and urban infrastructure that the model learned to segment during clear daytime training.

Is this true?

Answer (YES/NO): NO